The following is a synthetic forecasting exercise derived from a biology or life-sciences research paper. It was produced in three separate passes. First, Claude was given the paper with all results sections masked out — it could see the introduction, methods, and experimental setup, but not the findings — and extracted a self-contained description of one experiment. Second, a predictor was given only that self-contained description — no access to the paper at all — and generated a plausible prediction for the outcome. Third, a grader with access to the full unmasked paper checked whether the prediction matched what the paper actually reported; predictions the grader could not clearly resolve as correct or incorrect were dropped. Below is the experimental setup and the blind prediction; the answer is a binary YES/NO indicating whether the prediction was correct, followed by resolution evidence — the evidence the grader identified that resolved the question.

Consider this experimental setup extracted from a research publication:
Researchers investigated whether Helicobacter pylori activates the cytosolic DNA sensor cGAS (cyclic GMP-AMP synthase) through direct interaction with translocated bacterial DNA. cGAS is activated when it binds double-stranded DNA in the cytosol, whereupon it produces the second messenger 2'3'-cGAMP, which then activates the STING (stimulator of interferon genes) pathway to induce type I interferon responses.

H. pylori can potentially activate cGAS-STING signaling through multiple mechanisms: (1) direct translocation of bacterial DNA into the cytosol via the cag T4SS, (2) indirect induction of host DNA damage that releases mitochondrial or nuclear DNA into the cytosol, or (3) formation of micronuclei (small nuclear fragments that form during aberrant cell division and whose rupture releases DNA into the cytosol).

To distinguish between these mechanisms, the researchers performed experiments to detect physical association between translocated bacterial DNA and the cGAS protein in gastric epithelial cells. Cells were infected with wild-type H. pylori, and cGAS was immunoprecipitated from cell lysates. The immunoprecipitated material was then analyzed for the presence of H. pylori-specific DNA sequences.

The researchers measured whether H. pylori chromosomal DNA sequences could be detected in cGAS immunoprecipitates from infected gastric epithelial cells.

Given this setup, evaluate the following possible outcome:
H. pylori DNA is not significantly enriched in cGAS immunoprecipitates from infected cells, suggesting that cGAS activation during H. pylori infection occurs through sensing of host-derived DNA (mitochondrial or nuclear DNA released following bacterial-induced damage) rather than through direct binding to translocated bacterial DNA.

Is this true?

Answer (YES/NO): NO